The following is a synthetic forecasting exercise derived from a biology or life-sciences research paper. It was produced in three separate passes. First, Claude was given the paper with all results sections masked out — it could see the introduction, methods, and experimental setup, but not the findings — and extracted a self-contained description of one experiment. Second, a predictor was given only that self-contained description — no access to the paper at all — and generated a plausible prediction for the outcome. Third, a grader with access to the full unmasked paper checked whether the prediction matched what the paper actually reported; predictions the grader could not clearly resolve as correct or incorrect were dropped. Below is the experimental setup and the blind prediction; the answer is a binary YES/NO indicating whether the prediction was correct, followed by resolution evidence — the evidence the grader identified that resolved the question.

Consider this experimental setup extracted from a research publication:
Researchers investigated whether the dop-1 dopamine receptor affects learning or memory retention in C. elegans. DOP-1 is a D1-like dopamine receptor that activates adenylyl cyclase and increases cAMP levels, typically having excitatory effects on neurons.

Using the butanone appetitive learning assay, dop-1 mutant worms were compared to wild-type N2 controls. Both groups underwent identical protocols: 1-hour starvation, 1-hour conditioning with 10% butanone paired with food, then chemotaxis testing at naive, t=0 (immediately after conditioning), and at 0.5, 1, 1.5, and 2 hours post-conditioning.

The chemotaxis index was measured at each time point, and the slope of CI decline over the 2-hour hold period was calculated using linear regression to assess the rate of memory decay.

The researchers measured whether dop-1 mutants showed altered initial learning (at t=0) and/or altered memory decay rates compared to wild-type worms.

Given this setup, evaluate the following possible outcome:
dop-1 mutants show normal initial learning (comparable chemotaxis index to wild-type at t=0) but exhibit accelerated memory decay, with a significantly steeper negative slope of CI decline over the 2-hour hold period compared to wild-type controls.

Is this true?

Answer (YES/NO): NO